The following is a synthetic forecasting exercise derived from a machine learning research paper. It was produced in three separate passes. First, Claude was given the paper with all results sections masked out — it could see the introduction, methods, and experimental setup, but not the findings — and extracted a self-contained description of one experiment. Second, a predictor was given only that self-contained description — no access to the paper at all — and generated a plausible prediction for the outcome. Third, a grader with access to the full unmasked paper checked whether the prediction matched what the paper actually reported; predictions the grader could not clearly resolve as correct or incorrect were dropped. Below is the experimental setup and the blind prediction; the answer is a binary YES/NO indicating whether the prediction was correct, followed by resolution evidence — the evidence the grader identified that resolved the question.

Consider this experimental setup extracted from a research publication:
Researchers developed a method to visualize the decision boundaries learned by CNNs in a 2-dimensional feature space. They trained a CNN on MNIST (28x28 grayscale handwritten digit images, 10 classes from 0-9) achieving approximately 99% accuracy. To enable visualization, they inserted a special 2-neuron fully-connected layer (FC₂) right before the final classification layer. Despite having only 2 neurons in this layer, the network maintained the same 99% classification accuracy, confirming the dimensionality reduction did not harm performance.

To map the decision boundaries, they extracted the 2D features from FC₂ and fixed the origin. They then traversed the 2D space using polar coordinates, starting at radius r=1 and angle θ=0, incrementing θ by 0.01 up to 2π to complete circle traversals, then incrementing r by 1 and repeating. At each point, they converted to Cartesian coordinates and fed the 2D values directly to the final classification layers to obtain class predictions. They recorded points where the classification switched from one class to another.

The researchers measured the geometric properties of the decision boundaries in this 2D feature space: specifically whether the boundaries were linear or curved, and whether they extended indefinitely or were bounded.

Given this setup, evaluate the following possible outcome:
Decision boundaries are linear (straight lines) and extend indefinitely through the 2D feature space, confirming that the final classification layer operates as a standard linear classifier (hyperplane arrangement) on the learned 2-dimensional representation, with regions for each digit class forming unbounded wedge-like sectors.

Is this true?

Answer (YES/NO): YES